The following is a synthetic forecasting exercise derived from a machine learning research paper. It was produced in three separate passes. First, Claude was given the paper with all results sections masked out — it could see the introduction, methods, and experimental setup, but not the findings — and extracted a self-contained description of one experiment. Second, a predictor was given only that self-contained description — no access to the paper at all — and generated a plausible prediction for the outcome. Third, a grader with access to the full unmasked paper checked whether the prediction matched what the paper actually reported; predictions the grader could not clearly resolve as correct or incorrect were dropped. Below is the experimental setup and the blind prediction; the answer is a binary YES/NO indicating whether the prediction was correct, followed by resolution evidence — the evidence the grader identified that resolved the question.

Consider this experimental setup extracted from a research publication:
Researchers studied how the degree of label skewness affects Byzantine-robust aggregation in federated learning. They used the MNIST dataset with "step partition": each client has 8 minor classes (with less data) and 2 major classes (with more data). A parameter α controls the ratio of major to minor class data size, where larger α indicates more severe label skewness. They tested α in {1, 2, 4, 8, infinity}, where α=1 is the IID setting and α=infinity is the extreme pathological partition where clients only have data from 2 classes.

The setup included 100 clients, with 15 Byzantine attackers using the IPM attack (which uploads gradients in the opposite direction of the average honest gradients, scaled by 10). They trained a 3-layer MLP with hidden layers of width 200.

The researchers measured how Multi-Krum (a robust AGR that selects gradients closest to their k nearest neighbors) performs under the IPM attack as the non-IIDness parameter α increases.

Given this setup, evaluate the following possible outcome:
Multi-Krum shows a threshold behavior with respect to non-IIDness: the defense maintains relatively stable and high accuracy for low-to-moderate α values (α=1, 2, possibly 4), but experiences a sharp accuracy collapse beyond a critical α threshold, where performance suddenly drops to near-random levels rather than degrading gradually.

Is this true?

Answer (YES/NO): NO